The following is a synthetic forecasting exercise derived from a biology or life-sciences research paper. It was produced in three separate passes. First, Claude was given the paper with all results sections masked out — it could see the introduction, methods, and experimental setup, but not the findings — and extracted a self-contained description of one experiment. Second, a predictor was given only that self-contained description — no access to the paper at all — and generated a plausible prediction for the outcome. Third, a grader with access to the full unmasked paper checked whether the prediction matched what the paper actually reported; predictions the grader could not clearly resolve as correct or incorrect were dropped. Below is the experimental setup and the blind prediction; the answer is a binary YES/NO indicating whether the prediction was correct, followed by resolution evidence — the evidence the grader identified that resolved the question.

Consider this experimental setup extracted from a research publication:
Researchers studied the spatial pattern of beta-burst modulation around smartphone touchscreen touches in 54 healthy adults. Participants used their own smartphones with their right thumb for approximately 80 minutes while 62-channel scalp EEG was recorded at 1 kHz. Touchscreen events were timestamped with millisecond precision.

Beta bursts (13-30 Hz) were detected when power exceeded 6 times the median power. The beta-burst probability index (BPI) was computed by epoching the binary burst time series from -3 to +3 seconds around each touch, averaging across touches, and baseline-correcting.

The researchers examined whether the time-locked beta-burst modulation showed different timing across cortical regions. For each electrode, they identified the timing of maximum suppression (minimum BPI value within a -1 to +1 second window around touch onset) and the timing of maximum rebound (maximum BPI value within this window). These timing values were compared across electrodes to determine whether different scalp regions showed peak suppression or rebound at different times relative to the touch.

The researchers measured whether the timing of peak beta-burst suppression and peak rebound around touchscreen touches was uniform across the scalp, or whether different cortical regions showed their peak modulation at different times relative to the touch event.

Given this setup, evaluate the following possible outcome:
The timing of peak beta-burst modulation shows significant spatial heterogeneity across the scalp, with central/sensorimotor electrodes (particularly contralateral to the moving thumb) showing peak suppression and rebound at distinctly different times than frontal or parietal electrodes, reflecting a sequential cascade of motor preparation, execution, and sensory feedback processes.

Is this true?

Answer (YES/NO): NO